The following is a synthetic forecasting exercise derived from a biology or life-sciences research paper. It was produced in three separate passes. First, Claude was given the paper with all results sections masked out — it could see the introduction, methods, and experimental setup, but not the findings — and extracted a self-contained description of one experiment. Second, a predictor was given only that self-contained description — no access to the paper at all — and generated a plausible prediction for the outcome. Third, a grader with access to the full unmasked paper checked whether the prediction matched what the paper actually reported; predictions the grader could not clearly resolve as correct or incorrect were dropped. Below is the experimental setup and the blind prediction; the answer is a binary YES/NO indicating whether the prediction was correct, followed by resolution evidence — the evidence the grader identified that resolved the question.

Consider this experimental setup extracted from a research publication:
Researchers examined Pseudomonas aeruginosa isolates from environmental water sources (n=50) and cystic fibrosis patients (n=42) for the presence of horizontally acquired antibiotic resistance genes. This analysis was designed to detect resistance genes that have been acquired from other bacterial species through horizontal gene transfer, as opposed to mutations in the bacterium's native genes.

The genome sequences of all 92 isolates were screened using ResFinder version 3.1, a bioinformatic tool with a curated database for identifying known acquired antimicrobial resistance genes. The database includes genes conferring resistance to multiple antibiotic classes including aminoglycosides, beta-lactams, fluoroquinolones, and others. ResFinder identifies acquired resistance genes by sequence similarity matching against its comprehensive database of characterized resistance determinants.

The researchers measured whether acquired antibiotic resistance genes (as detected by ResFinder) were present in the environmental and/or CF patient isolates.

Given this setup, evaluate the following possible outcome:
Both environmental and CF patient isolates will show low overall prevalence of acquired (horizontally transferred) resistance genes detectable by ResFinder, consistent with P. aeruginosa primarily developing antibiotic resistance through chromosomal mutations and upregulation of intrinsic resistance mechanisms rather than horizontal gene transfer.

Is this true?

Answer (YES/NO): YES